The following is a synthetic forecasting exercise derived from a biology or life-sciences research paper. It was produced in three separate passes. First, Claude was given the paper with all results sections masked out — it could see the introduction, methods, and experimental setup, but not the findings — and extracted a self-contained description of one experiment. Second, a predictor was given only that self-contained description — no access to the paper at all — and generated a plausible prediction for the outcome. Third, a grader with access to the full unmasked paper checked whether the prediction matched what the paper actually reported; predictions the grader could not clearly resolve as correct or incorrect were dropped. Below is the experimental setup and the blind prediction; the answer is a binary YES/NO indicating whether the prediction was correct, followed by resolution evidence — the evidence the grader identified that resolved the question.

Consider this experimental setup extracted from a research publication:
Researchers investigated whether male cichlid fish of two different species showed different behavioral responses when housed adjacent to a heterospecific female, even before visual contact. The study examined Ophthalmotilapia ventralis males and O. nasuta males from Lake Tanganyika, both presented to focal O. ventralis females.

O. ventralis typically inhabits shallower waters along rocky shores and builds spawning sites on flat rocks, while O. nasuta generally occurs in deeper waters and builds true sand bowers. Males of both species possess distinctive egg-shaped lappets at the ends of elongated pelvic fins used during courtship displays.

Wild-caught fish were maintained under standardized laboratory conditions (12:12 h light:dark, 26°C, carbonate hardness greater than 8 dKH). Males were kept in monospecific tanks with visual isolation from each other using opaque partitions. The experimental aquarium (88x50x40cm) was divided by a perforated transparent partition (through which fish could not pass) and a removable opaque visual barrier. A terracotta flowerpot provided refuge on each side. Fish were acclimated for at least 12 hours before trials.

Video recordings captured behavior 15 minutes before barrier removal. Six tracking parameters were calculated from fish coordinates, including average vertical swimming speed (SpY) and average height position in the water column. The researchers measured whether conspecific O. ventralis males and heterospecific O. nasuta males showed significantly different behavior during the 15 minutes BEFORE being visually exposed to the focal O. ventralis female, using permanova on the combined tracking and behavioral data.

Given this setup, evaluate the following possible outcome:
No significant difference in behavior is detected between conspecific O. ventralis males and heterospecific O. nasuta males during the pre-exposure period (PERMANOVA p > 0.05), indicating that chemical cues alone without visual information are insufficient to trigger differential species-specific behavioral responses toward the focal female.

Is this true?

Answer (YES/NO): NO